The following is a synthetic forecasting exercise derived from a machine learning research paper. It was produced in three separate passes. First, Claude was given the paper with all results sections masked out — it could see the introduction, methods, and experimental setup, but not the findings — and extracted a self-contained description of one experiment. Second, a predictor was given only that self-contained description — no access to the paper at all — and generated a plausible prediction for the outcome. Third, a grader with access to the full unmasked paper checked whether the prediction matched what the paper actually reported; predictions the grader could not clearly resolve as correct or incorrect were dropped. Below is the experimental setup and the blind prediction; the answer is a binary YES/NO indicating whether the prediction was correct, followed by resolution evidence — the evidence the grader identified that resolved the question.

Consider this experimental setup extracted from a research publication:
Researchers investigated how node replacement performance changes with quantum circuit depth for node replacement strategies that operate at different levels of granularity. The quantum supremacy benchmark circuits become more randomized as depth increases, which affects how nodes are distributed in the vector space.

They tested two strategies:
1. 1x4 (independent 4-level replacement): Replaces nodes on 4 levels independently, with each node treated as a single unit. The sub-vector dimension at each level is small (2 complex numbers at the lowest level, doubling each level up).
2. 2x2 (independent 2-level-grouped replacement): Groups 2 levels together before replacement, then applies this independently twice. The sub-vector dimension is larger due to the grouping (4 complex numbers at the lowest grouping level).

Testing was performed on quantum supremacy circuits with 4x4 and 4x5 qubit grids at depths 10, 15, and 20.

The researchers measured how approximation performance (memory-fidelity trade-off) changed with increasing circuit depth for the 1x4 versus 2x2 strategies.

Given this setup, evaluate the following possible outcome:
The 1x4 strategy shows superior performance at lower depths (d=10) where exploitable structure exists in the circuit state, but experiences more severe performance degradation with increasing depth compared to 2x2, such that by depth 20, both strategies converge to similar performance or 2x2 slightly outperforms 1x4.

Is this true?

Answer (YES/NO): NO